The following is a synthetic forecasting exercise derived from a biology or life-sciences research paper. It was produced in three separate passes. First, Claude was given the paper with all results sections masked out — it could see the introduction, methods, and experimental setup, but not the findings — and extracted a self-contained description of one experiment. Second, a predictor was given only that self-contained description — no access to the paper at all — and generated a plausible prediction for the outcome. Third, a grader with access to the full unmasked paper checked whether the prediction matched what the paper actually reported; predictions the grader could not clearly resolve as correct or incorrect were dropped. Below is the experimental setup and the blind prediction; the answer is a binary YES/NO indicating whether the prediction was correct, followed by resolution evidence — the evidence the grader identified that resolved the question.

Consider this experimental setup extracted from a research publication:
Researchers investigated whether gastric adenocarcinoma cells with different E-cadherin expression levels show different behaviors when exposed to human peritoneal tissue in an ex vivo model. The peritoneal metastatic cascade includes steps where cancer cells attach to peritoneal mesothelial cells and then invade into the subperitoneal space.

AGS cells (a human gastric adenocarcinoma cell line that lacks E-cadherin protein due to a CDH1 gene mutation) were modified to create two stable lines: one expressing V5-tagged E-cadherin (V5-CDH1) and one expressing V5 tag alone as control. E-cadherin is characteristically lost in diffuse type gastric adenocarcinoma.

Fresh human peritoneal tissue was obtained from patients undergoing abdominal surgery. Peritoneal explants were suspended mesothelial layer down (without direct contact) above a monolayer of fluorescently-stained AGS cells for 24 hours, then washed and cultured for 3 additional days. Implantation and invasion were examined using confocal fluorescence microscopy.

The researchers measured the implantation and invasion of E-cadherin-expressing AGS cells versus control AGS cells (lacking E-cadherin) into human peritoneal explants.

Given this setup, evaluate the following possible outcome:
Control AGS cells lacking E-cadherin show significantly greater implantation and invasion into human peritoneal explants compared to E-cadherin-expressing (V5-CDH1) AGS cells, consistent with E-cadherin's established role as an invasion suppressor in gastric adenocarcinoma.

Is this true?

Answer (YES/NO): YES